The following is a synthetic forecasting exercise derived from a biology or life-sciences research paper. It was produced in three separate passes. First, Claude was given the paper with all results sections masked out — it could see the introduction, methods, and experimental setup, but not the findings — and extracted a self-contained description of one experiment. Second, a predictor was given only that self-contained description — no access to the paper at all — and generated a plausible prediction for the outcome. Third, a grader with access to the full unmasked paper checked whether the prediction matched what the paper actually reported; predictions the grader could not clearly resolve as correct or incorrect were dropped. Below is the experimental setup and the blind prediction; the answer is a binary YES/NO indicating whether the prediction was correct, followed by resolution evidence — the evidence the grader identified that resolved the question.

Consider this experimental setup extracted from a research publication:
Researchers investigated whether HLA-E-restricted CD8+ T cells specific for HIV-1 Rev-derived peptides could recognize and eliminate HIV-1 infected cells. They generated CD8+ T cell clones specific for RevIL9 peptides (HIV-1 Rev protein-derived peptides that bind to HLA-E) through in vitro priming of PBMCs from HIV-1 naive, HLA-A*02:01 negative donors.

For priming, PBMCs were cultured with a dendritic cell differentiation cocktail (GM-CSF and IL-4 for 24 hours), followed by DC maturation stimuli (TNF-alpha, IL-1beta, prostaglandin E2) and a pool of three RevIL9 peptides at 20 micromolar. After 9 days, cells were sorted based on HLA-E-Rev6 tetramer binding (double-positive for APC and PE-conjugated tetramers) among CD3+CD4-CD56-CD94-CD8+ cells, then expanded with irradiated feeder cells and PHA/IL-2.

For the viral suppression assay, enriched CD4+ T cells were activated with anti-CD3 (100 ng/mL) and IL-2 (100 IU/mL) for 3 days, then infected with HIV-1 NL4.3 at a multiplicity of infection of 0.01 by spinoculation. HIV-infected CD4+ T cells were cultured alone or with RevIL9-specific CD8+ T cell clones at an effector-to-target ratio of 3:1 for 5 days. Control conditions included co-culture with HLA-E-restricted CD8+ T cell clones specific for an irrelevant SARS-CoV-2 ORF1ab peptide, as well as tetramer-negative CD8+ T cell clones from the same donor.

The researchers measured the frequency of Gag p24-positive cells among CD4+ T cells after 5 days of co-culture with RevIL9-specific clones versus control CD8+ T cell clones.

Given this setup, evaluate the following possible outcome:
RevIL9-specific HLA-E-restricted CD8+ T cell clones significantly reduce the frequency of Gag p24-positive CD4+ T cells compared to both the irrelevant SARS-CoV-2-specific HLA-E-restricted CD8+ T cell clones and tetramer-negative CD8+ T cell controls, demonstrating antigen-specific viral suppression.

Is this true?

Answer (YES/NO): YES